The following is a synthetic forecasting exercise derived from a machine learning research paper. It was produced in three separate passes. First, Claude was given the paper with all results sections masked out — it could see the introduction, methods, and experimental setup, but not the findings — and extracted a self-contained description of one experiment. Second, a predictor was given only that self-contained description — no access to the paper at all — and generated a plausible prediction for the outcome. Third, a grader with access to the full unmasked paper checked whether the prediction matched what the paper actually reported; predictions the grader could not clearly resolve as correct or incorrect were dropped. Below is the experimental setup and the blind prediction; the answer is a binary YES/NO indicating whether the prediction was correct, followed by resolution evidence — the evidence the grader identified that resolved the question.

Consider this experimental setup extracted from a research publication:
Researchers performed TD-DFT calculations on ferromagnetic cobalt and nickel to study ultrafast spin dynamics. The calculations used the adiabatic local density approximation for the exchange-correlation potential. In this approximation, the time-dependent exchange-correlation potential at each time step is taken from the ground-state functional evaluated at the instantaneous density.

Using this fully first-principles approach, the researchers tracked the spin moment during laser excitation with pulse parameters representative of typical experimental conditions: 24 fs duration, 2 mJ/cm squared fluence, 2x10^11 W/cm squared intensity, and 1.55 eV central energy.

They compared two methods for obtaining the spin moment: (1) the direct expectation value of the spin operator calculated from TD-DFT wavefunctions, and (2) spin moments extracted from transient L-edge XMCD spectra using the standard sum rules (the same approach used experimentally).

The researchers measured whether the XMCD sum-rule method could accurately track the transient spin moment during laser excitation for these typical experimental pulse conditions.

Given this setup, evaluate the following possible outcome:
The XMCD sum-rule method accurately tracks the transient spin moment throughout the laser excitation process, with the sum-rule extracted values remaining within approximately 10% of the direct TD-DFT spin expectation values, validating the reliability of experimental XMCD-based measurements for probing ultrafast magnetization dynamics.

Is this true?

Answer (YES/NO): YES